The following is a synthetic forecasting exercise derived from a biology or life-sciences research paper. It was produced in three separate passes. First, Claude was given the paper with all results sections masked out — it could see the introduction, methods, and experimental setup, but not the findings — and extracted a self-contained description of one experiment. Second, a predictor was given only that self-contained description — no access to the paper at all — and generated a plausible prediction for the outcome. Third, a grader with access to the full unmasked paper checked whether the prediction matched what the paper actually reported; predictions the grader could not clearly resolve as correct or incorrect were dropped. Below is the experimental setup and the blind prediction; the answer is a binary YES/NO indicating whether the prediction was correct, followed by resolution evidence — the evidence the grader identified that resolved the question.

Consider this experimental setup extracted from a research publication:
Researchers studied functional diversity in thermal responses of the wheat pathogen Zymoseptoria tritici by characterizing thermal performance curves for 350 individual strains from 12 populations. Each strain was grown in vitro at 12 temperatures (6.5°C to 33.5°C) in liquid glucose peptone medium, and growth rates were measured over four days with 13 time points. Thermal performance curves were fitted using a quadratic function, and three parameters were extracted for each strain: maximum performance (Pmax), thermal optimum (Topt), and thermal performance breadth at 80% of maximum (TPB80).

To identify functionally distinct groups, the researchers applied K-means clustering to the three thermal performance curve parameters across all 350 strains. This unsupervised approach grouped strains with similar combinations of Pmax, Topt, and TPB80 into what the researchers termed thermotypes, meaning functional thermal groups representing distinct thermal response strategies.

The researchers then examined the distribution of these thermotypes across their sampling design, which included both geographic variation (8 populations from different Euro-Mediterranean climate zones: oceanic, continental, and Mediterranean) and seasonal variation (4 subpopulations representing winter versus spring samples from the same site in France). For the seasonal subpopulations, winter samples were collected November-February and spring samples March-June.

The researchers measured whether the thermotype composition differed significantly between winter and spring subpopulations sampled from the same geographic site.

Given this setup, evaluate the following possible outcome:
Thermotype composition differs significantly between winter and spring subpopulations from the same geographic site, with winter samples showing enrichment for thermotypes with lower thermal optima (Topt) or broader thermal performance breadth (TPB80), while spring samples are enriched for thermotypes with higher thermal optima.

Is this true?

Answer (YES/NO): YES